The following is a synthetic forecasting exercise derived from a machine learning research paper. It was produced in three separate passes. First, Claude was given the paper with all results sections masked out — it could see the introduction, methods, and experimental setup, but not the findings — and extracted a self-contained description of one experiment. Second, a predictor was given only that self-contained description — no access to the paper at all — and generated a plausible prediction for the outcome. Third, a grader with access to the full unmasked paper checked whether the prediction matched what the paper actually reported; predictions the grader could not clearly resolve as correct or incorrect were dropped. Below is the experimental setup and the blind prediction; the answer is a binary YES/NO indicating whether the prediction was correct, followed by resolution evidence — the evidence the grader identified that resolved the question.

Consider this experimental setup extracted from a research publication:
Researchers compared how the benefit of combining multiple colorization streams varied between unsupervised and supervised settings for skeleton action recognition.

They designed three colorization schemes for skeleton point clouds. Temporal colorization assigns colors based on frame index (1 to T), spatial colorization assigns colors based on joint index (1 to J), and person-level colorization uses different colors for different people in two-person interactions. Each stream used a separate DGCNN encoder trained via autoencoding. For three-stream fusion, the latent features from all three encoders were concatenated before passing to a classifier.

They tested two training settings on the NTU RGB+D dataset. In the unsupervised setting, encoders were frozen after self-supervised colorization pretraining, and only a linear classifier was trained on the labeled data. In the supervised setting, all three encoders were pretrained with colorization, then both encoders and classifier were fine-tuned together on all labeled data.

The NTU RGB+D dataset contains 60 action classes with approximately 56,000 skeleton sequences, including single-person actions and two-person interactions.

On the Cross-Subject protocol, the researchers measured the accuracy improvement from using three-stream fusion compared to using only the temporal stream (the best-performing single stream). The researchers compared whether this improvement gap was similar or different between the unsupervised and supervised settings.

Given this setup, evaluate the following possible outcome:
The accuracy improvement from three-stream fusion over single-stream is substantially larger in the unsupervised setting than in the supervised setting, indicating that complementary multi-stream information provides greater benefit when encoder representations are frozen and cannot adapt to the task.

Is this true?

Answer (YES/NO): NO